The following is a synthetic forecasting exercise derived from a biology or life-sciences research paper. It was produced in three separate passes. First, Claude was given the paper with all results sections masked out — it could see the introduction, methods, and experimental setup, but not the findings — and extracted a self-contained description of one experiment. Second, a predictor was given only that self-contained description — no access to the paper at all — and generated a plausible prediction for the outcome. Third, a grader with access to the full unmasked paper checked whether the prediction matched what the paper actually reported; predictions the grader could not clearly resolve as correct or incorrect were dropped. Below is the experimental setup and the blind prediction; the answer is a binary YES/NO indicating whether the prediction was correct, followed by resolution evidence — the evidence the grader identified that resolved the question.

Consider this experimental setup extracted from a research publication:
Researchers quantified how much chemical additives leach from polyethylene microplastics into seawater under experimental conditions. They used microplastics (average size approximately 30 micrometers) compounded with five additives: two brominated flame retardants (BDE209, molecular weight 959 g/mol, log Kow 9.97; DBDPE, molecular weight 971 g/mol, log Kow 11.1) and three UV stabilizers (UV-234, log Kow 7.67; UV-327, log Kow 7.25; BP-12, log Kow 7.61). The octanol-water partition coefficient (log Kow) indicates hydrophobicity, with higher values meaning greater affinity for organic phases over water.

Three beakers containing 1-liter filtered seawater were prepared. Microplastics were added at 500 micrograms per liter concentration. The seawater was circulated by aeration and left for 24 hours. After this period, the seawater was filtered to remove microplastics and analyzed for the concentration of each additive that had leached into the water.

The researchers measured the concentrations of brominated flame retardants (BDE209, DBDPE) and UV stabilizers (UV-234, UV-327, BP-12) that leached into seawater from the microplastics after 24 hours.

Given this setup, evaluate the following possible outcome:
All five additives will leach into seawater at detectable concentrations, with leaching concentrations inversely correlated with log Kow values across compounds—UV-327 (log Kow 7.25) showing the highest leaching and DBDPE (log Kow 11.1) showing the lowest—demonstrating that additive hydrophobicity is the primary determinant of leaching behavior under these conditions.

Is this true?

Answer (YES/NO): NO